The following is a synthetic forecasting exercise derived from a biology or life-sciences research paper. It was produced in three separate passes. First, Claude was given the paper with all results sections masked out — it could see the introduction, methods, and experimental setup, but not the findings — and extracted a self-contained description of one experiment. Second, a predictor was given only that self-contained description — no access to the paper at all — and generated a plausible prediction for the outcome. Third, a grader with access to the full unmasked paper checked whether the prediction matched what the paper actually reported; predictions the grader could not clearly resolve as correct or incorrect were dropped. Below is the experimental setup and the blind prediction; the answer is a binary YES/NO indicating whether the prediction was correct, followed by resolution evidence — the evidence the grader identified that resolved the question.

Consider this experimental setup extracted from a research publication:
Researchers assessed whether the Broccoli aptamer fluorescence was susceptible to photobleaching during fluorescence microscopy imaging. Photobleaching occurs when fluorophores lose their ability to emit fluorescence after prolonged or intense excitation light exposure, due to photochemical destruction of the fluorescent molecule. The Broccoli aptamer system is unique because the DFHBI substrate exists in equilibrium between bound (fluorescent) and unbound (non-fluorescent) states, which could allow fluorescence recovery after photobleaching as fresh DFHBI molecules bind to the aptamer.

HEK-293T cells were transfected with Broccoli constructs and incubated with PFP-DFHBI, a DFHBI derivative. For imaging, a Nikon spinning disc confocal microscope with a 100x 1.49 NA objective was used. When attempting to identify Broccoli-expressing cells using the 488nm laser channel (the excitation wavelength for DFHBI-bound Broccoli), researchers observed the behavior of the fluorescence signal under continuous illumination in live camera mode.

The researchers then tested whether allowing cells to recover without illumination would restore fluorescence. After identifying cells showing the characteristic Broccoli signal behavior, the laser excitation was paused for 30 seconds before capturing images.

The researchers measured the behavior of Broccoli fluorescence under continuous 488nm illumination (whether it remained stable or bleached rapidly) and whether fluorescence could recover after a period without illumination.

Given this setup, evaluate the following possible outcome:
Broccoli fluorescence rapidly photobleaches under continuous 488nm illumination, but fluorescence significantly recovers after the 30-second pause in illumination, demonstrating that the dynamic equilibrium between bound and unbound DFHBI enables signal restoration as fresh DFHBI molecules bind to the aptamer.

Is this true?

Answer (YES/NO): YES